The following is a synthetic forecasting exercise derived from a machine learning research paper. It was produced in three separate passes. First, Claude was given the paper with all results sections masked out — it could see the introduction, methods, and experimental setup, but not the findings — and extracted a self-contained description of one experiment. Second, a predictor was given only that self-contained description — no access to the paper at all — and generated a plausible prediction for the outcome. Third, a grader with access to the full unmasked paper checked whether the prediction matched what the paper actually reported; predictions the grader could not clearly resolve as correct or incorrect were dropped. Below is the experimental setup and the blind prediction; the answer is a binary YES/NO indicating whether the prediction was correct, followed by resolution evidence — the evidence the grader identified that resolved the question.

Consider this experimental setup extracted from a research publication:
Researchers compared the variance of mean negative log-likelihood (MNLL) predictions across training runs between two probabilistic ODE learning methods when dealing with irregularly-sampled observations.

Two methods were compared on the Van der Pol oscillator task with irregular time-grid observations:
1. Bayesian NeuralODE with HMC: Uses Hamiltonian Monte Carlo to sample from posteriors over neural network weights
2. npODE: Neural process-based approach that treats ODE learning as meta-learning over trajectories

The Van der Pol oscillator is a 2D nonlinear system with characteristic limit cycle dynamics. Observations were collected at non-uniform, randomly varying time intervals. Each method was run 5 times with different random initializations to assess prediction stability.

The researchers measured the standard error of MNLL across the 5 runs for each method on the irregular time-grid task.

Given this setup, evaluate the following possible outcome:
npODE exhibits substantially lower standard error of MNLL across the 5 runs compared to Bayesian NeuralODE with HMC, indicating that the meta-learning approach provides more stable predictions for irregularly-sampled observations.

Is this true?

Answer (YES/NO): NO